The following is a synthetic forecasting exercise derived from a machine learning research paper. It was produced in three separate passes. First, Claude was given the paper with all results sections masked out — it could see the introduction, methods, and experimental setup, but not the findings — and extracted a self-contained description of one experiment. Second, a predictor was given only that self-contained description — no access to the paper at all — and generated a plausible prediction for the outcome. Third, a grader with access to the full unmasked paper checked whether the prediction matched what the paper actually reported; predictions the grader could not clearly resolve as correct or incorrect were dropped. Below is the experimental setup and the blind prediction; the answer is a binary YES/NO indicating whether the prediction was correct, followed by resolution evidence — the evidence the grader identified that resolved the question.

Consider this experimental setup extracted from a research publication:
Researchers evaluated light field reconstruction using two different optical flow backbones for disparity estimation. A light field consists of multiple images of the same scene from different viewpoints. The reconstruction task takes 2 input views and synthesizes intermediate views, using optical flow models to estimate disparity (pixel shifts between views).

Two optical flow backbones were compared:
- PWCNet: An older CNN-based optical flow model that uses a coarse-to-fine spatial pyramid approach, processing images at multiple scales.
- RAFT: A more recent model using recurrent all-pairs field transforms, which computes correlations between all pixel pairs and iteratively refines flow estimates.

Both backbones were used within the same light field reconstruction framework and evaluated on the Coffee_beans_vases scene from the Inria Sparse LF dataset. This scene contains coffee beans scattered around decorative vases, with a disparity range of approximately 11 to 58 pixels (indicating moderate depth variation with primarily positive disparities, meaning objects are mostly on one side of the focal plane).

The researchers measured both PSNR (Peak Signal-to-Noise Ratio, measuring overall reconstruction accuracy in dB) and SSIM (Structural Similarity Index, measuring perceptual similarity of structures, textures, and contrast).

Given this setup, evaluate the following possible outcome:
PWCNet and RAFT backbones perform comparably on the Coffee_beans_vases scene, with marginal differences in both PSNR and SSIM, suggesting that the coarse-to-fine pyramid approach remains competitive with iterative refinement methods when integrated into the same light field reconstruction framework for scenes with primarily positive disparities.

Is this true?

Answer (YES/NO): YES